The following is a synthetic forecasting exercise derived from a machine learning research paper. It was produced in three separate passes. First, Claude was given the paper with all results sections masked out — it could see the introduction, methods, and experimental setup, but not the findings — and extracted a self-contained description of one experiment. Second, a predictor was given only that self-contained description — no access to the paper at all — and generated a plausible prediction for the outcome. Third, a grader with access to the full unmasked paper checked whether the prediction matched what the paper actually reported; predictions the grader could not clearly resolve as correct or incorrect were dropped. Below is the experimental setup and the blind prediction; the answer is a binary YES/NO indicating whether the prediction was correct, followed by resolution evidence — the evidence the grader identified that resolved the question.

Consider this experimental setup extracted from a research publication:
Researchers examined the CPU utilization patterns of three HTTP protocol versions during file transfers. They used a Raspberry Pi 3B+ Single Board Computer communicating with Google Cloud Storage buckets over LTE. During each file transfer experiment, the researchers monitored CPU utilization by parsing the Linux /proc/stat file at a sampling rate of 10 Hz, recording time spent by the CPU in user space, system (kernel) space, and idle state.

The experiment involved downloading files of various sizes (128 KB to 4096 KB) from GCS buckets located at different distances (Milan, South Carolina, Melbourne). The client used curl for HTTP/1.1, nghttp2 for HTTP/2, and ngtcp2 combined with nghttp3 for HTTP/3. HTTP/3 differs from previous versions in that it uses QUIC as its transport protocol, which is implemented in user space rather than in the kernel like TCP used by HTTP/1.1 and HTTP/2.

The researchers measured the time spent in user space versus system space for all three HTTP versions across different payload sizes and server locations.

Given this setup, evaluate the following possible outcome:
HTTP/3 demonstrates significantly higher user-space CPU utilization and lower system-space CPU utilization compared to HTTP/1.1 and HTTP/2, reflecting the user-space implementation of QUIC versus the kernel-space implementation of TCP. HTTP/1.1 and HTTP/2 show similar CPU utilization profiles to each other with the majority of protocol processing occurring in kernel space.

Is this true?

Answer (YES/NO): NO